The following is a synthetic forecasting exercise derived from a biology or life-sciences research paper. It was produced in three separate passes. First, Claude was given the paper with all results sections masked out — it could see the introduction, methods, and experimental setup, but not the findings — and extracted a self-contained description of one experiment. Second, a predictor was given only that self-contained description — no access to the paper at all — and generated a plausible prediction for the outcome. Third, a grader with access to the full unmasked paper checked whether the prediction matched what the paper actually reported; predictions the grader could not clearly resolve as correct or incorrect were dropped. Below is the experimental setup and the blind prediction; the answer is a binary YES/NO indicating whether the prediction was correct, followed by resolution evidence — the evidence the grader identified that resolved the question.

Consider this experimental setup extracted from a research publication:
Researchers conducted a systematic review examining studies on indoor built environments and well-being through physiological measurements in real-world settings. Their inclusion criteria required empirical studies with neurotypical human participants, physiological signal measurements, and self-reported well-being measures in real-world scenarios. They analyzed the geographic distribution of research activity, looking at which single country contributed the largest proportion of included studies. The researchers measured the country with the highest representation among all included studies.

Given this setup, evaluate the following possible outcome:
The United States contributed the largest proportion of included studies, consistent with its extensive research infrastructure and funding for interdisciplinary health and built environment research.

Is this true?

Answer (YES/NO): NO